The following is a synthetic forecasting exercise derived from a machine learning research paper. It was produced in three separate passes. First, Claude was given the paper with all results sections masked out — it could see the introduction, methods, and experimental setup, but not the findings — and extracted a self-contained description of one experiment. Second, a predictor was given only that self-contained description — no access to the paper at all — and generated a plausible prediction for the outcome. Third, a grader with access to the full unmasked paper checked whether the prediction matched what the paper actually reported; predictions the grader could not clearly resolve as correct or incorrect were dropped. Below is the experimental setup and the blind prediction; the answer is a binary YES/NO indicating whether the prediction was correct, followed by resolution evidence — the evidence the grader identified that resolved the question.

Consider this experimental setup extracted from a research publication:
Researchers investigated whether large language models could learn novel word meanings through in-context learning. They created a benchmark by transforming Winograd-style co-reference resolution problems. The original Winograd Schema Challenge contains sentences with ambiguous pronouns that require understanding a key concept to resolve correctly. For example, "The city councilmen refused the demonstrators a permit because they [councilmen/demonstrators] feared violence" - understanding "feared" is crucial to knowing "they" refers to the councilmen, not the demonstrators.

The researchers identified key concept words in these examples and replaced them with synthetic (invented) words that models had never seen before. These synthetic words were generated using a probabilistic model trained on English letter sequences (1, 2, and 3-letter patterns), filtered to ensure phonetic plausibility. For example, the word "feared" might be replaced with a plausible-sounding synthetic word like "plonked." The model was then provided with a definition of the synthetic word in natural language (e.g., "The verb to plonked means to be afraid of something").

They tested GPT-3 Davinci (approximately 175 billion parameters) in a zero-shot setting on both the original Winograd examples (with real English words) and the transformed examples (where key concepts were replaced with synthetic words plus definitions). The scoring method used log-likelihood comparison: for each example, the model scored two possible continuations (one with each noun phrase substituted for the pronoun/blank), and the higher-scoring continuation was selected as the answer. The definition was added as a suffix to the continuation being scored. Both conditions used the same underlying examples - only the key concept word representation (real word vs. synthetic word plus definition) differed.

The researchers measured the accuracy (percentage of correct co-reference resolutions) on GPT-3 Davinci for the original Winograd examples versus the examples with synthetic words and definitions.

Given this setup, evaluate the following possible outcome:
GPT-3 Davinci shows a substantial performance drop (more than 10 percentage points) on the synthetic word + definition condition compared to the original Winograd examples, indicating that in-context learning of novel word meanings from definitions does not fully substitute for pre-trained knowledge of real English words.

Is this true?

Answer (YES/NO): YES